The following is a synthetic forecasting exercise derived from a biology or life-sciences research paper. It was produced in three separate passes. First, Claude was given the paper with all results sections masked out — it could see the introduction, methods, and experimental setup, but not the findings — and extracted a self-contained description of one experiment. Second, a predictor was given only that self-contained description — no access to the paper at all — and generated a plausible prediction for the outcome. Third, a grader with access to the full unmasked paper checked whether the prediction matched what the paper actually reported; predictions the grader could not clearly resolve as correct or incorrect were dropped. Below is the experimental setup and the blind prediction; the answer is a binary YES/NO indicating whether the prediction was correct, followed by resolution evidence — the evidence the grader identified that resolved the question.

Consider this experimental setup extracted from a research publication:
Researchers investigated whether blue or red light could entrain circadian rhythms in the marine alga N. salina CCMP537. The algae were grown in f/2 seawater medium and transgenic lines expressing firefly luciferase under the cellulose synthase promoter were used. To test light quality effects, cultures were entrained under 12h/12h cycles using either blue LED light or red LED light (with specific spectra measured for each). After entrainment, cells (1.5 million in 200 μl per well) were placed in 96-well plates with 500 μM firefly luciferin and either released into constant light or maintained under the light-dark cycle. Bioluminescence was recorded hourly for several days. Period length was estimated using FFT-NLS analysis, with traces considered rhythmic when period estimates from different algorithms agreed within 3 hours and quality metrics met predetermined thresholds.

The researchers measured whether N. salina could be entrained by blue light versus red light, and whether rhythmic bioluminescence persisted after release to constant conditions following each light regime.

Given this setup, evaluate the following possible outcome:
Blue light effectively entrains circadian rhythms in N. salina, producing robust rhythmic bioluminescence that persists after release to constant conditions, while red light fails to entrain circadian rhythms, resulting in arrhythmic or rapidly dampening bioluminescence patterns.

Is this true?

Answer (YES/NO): NO